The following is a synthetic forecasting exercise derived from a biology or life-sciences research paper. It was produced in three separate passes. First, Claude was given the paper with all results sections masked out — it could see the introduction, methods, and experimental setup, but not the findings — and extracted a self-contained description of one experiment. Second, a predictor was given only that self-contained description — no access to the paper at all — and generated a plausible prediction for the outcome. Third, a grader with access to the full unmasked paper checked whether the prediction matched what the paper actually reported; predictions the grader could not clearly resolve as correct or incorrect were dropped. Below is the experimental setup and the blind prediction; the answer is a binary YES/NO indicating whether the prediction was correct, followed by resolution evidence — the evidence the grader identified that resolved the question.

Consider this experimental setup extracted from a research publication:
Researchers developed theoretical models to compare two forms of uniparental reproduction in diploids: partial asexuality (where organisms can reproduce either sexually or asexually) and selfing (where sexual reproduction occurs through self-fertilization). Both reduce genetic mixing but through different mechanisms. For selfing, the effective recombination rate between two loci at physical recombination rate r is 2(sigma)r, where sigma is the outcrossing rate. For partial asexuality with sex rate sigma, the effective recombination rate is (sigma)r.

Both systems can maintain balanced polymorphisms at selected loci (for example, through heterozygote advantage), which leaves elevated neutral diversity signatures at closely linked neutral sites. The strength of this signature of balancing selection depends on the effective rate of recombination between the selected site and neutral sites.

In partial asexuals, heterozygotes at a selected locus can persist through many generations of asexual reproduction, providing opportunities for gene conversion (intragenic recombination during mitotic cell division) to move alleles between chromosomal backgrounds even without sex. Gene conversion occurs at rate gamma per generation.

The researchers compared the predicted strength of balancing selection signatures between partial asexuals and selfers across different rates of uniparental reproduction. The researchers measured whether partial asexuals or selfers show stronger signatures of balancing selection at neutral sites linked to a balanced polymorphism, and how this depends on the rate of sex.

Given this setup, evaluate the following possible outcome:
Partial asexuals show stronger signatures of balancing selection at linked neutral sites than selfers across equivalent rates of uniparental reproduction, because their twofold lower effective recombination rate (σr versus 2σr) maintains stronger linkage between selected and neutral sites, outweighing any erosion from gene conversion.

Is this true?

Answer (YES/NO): NO